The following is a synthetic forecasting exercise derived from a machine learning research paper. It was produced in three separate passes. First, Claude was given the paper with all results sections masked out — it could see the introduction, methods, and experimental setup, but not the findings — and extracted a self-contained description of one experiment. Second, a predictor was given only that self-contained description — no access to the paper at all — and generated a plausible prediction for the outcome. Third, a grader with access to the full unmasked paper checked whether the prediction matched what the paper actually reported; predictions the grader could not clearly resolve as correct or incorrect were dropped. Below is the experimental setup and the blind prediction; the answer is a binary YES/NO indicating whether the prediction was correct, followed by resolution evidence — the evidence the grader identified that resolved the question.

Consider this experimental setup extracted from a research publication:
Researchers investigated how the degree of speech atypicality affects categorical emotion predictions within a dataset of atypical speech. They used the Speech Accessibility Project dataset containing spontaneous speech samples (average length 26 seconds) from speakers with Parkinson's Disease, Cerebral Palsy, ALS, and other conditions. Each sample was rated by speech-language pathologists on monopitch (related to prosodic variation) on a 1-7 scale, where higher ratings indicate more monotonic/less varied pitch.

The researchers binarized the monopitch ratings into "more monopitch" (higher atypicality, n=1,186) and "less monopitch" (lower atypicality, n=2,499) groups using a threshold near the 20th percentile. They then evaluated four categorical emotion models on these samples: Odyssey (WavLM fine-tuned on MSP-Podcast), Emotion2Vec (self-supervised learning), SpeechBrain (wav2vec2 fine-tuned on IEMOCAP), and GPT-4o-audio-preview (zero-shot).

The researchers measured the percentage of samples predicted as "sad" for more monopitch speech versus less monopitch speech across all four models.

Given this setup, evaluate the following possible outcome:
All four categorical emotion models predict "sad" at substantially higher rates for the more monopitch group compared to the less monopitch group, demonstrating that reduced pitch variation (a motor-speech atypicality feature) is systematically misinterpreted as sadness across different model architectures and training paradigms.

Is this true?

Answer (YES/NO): NO